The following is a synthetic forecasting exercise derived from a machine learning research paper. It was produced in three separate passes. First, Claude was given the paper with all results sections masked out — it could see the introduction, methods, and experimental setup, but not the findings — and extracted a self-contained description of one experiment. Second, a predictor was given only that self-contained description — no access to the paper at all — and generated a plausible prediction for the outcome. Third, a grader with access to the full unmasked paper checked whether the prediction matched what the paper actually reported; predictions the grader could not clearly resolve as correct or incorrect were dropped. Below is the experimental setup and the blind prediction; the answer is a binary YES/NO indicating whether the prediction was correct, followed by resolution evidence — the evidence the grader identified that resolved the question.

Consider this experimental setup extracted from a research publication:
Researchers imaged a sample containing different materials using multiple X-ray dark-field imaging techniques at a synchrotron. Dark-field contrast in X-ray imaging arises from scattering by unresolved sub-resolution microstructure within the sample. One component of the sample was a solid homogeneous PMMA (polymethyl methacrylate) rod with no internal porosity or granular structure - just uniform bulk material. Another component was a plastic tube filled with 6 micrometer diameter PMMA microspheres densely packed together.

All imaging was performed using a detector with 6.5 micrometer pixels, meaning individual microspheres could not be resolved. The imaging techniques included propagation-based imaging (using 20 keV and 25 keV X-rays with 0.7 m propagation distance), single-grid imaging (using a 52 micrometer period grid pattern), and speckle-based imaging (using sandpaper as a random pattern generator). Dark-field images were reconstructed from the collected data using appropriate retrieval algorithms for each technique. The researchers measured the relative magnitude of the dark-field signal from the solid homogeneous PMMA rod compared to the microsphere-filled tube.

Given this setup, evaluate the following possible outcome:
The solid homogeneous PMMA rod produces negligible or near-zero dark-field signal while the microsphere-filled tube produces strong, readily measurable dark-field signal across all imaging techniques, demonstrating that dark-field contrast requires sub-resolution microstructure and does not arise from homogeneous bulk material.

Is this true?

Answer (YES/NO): YES